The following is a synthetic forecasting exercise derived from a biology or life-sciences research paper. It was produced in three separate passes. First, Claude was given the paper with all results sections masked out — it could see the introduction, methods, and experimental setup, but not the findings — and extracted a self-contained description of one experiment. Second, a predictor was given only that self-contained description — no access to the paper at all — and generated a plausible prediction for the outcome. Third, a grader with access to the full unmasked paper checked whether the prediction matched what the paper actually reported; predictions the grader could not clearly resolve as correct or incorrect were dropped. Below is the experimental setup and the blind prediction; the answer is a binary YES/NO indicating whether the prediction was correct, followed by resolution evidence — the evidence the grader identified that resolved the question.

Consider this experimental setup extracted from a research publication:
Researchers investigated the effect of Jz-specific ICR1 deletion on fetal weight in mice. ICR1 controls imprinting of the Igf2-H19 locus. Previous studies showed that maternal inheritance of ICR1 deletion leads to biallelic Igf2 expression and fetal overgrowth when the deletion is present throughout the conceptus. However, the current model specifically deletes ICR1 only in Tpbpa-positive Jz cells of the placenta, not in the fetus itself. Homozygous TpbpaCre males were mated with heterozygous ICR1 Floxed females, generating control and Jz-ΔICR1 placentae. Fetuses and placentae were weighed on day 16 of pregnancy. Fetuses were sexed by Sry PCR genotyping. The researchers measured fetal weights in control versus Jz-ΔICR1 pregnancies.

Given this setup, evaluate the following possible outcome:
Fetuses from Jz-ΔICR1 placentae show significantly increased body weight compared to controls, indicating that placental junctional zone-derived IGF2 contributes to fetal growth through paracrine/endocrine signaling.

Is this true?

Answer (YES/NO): NO